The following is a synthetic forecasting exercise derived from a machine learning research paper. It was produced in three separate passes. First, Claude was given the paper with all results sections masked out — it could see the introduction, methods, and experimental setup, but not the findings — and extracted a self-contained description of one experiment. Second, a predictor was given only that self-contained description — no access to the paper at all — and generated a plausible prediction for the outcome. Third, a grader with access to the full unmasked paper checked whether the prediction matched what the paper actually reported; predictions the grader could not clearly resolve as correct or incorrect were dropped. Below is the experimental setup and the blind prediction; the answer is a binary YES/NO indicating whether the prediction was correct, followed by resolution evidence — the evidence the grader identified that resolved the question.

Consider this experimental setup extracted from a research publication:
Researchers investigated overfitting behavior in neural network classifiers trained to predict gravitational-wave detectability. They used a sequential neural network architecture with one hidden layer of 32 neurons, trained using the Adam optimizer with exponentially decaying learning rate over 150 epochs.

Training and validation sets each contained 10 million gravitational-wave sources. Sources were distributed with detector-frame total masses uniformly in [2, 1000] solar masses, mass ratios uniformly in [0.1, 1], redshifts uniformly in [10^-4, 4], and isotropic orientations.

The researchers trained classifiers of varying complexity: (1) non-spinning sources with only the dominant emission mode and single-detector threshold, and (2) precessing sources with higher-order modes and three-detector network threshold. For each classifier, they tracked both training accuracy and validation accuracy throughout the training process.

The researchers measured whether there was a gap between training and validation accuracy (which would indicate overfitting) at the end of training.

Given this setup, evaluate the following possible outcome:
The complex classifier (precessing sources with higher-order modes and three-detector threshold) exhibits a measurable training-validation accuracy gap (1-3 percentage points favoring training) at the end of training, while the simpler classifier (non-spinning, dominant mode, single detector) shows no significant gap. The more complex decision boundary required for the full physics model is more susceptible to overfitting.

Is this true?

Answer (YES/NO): NO